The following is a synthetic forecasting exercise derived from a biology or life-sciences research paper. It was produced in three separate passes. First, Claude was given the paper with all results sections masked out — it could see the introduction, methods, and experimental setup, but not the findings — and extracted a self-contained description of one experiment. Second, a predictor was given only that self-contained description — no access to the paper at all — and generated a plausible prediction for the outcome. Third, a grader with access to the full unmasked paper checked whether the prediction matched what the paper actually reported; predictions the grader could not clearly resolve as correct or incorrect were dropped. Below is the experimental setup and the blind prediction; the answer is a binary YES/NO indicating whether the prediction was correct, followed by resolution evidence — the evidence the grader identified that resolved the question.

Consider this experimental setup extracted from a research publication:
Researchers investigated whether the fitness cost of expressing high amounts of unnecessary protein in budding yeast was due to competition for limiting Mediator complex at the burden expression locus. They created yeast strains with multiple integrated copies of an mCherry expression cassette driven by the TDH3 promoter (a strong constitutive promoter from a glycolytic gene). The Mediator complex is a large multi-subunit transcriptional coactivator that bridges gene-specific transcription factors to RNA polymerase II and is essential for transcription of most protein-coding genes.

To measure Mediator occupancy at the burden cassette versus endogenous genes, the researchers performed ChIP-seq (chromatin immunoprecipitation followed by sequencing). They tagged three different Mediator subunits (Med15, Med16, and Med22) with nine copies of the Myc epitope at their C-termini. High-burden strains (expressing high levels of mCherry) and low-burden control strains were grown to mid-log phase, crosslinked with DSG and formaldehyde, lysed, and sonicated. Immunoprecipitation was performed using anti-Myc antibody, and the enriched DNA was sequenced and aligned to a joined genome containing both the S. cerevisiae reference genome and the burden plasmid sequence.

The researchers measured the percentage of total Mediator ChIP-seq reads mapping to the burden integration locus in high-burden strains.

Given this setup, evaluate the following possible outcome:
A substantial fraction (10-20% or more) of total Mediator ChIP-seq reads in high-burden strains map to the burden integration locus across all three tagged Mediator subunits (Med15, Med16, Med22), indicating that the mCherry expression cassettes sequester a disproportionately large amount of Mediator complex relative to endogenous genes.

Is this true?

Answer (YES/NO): NO